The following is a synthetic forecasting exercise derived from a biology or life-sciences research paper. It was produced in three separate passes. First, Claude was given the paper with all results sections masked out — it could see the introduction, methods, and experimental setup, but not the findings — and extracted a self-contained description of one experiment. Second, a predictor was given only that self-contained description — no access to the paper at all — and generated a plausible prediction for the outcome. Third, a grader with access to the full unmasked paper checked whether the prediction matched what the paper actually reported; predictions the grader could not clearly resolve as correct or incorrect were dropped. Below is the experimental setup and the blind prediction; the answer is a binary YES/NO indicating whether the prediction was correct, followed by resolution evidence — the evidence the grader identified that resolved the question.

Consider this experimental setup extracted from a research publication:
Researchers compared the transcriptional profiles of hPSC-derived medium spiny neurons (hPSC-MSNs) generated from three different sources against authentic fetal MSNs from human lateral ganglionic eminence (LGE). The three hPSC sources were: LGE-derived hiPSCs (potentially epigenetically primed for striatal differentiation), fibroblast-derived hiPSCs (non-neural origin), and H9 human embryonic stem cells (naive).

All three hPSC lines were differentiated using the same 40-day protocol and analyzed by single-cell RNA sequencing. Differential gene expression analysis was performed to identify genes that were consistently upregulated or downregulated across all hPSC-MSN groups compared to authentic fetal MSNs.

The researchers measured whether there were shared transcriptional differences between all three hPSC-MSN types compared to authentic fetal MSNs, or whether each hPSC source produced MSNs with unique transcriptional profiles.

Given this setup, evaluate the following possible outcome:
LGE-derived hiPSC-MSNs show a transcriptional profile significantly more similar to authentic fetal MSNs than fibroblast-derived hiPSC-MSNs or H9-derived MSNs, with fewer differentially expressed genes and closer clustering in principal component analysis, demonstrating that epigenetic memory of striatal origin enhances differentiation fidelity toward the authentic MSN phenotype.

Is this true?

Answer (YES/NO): NO